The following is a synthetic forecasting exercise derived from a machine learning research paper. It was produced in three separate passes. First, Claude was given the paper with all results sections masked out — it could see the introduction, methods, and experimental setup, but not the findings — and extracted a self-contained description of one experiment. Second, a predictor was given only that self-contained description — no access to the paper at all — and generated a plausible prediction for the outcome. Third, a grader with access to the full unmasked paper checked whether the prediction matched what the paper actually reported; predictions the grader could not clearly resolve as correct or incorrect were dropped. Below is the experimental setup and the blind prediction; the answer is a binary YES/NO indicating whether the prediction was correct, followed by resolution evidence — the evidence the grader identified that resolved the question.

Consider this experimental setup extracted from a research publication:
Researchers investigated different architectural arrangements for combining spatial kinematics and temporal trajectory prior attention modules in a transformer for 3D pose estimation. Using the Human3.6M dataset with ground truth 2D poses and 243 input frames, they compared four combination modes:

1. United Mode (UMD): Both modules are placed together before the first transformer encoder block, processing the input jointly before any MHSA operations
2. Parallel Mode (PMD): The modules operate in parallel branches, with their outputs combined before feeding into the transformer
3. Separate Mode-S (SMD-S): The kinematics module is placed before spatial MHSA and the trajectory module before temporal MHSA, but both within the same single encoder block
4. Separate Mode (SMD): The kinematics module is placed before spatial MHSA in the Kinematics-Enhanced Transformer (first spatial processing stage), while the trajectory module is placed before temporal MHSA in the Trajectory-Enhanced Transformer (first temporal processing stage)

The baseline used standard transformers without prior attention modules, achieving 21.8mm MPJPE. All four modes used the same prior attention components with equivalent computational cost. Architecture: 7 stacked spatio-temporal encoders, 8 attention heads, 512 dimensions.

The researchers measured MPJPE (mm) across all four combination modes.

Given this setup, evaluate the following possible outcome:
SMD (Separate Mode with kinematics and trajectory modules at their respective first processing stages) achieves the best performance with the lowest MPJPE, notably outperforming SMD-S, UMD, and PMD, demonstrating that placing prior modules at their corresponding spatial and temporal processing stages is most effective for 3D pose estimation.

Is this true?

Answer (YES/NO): YES